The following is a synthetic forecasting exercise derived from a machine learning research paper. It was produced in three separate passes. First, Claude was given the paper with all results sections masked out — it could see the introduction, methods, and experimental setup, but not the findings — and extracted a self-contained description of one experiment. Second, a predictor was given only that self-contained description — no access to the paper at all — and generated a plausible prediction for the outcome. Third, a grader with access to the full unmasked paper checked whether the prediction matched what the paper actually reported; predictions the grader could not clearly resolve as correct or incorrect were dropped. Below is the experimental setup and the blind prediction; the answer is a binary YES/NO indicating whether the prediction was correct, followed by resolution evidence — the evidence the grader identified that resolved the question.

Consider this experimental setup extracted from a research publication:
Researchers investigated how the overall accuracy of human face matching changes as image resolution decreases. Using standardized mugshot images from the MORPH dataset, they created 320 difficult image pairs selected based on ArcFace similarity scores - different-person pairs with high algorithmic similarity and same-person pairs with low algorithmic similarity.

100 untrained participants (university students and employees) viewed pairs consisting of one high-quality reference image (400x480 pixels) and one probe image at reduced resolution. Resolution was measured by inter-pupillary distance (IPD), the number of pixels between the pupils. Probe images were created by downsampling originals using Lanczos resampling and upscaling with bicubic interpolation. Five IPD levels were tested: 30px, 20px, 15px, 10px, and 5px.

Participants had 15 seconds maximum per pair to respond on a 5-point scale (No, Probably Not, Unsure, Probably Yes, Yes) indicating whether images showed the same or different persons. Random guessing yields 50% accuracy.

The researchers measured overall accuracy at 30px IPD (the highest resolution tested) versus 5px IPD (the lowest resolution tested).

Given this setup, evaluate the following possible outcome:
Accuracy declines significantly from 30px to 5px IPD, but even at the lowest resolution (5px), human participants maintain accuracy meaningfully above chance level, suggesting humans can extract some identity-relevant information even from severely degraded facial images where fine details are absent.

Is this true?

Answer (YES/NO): NO